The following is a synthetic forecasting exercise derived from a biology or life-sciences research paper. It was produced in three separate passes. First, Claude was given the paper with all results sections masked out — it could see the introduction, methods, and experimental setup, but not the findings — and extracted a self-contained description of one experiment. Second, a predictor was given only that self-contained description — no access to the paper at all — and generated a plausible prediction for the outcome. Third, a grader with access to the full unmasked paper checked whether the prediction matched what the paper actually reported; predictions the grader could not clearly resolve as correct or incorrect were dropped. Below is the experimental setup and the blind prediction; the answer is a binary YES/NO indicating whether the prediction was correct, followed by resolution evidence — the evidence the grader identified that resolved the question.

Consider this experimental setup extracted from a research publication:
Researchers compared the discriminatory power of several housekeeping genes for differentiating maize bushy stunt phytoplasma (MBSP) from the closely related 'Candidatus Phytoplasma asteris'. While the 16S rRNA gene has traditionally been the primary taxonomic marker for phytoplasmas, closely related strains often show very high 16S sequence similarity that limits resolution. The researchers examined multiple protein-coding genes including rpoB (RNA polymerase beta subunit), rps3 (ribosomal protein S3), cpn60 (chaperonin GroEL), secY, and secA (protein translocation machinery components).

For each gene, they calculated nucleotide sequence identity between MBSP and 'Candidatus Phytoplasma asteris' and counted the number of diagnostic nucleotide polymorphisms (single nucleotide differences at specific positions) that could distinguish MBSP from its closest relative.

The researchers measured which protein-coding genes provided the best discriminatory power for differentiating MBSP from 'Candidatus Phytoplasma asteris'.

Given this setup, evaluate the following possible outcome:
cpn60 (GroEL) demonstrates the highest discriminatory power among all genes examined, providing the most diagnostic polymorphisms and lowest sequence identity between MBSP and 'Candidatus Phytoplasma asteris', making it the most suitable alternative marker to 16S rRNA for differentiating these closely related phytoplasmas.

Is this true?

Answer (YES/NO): NO